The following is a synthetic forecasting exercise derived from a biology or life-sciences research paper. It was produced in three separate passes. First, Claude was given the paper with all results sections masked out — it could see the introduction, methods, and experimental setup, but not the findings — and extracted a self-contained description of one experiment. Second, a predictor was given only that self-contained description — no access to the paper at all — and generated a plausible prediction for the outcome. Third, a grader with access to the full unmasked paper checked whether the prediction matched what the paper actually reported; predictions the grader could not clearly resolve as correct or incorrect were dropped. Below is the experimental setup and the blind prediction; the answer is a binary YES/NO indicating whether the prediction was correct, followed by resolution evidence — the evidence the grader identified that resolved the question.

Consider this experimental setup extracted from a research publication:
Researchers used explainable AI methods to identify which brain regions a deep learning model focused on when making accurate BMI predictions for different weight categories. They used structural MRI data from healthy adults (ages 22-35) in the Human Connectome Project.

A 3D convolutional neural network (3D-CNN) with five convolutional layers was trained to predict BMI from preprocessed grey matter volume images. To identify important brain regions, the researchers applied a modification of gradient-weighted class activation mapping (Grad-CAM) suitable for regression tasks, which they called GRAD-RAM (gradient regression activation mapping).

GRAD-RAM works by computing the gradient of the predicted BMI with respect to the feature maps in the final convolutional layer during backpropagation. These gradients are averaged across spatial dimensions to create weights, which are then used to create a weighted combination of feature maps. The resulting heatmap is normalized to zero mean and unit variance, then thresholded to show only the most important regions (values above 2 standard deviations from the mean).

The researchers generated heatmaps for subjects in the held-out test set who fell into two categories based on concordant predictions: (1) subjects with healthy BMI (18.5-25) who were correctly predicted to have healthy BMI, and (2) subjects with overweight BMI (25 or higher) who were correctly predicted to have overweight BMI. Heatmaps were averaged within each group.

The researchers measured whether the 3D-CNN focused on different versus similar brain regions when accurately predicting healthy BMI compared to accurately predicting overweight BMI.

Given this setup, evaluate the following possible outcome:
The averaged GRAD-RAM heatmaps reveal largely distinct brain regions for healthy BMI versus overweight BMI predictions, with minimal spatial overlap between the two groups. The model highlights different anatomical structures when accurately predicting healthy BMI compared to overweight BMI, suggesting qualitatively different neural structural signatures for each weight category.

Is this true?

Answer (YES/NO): NO